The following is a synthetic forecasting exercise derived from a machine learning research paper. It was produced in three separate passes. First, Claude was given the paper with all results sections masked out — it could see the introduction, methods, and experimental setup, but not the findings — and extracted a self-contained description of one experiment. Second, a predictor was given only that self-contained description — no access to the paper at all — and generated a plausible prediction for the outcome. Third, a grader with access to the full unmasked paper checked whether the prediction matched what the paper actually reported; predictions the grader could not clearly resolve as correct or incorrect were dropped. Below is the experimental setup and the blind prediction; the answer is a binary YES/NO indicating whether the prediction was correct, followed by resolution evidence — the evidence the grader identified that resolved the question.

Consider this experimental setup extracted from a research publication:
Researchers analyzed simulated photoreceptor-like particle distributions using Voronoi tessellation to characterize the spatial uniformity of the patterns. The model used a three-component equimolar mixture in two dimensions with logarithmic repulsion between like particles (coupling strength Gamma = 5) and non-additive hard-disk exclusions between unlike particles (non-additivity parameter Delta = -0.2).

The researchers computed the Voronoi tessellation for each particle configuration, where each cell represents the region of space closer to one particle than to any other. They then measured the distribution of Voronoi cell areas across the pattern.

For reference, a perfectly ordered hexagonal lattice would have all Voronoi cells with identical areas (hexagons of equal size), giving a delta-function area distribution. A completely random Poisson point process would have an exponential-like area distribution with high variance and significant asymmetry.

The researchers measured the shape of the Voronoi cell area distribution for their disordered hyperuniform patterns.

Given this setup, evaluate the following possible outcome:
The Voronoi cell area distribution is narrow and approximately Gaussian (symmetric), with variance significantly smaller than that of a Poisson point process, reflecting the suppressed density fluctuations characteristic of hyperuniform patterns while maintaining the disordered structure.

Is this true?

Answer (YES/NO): YES